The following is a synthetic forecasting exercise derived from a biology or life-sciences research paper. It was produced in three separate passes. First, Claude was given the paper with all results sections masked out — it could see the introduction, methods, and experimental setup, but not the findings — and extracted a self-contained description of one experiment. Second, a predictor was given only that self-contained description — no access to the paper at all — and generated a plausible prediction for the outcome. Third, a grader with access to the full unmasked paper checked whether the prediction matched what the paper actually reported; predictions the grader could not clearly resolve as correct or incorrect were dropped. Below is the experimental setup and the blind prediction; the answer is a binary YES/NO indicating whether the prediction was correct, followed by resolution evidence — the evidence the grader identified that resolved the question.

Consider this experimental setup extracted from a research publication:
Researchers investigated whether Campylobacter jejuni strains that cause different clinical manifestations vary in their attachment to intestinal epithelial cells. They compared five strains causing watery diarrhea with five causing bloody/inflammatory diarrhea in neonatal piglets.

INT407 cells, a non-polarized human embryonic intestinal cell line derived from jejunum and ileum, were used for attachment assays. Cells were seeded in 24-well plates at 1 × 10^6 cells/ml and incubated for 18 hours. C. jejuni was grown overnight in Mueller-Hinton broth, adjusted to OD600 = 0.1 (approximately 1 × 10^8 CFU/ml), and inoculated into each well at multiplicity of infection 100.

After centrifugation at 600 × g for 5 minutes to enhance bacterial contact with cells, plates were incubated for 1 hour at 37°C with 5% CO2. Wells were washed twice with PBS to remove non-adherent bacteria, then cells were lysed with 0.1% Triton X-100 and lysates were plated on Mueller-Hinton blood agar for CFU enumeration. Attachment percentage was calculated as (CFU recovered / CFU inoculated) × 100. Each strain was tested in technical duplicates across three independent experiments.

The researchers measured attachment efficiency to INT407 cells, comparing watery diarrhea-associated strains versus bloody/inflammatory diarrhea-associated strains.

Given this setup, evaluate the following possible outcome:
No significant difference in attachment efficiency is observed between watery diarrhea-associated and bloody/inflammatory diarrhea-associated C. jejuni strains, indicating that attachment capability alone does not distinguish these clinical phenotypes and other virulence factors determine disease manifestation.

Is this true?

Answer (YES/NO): YES